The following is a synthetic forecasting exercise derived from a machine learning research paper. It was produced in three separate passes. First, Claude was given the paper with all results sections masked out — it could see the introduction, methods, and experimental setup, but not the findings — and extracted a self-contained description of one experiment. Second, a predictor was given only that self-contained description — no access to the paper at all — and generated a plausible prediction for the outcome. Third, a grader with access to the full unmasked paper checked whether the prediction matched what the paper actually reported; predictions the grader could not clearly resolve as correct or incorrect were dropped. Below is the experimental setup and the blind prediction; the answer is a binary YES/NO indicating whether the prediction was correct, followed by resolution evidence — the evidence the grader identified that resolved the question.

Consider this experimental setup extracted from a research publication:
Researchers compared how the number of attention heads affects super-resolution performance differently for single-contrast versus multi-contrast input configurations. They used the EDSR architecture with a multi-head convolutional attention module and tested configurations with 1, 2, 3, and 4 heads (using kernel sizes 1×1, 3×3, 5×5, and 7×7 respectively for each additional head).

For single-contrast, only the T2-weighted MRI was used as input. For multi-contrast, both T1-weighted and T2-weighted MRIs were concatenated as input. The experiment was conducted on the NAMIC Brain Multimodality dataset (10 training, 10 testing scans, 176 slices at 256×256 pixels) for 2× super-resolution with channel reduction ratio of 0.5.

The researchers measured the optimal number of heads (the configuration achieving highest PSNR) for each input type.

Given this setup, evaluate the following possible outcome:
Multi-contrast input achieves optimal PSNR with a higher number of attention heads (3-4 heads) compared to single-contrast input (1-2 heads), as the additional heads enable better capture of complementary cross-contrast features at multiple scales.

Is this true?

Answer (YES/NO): NO